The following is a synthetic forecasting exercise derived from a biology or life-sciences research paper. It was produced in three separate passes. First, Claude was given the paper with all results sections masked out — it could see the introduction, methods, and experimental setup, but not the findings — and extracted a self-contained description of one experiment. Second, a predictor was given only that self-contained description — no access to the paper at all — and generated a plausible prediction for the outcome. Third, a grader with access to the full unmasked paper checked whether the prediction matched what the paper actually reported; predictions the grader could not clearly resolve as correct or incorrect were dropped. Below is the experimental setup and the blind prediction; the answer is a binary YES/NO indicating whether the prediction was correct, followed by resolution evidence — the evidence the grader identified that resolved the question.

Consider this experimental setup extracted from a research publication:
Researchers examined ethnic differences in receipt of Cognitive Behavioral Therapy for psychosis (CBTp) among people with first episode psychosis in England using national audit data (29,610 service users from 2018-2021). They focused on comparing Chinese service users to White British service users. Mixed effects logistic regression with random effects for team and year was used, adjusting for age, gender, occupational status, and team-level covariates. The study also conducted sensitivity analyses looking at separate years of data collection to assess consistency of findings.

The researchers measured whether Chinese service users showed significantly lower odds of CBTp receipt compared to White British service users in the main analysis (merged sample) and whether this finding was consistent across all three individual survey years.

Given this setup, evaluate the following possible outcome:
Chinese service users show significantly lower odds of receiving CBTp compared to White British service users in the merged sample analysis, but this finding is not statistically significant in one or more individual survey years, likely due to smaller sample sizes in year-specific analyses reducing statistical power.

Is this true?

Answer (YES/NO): YES